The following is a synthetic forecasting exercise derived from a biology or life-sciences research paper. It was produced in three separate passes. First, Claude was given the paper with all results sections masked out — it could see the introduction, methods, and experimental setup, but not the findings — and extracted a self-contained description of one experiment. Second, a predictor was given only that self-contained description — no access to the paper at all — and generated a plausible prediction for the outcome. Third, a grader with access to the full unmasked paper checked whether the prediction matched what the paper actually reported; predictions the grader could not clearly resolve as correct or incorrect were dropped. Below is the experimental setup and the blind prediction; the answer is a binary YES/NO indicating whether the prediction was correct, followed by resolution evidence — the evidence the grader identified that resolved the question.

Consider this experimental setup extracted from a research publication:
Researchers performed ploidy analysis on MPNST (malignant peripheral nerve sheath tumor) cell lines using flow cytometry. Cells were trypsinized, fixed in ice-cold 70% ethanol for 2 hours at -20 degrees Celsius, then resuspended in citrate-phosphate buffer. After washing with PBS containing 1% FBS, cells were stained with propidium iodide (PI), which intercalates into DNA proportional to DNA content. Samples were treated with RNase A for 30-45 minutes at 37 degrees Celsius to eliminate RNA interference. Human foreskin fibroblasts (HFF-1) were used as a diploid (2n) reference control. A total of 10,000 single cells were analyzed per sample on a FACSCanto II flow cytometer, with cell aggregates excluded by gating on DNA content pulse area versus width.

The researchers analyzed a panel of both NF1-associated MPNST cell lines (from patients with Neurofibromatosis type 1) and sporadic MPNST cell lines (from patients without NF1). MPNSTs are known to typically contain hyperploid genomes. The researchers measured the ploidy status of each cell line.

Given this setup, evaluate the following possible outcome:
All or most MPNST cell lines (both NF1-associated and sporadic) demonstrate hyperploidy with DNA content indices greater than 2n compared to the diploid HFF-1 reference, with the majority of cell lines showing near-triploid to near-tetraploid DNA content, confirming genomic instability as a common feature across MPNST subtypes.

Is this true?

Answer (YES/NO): NO